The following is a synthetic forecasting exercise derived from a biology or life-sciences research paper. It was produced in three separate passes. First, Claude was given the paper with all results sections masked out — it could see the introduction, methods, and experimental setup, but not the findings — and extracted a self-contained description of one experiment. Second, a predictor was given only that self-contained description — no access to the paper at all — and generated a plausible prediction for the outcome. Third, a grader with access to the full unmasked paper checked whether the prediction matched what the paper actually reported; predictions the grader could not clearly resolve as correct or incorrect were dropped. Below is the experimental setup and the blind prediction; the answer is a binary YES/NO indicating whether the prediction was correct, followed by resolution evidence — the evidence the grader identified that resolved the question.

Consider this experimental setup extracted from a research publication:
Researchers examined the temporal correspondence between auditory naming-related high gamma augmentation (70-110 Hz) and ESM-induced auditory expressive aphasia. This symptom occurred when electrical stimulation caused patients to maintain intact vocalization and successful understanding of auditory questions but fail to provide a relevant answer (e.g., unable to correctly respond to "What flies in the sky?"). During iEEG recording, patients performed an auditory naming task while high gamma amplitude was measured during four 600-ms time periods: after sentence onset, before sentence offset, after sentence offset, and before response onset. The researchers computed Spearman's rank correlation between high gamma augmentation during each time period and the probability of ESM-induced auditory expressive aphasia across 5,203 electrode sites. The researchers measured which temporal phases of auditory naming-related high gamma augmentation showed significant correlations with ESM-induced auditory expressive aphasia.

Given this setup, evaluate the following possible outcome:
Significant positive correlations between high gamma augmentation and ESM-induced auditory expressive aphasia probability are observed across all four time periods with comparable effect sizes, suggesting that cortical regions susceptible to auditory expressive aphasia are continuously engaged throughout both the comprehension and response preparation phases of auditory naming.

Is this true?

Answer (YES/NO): NO